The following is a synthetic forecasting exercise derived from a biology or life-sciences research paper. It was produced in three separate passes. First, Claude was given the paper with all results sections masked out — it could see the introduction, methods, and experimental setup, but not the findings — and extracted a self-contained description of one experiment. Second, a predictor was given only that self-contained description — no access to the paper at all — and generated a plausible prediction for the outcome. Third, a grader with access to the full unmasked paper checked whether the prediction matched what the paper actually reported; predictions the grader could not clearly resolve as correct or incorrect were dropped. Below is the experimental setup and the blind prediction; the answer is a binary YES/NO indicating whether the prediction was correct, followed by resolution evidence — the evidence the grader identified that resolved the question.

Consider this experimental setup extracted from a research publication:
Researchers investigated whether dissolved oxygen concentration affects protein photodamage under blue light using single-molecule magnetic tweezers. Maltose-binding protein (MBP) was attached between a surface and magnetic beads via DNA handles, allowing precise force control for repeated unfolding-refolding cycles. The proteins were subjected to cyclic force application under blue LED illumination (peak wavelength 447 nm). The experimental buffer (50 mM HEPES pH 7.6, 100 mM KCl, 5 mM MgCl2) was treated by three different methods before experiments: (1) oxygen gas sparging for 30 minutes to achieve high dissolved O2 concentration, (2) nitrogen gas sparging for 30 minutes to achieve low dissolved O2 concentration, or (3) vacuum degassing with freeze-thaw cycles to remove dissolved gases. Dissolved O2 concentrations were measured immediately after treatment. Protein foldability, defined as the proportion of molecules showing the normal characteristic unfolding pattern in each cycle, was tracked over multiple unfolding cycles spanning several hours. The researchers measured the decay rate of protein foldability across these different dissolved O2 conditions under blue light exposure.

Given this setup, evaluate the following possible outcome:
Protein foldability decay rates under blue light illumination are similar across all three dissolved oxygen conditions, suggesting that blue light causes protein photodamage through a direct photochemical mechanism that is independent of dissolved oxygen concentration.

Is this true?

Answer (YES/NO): NO